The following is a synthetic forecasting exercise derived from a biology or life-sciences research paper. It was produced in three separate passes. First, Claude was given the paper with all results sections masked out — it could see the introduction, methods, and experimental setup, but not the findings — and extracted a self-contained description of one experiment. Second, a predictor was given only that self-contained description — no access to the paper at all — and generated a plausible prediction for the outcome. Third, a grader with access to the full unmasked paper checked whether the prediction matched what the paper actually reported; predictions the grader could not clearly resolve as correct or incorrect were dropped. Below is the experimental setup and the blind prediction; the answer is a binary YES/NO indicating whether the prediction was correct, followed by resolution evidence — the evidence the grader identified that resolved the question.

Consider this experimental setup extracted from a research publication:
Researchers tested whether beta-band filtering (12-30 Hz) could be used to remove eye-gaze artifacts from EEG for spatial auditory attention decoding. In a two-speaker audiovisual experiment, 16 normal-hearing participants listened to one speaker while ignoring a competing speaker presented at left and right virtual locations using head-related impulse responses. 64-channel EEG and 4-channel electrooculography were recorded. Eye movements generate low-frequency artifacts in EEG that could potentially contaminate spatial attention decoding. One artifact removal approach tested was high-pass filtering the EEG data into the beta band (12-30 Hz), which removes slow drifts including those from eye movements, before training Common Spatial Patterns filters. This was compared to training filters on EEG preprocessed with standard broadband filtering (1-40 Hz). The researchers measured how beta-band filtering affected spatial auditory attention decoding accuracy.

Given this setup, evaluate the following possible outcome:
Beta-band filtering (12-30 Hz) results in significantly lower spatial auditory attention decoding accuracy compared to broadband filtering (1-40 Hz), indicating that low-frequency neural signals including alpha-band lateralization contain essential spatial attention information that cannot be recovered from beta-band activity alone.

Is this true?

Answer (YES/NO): NO